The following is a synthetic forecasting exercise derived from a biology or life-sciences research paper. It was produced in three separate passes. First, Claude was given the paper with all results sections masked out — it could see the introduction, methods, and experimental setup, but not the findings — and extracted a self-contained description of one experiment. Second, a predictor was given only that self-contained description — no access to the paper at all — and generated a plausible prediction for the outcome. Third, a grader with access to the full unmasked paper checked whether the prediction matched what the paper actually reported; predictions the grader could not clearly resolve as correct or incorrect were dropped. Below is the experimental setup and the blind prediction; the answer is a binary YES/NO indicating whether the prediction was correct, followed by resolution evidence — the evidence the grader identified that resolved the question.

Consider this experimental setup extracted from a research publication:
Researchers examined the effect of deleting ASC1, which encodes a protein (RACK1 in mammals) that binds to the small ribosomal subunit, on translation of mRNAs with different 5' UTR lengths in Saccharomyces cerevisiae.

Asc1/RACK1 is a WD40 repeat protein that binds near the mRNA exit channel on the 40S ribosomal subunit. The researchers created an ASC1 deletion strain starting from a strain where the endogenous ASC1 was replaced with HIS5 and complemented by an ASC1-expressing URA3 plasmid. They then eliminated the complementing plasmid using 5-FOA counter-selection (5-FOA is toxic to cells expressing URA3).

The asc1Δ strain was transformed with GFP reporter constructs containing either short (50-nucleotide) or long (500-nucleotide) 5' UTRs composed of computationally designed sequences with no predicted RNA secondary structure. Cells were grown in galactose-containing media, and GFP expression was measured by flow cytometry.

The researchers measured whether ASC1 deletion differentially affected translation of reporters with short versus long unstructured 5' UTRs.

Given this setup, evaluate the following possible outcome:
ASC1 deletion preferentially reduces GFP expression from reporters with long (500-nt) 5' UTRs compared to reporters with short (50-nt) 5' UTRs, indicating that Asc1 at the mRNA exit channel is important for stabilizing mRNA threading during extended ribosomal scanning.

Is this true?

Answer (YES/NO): NO